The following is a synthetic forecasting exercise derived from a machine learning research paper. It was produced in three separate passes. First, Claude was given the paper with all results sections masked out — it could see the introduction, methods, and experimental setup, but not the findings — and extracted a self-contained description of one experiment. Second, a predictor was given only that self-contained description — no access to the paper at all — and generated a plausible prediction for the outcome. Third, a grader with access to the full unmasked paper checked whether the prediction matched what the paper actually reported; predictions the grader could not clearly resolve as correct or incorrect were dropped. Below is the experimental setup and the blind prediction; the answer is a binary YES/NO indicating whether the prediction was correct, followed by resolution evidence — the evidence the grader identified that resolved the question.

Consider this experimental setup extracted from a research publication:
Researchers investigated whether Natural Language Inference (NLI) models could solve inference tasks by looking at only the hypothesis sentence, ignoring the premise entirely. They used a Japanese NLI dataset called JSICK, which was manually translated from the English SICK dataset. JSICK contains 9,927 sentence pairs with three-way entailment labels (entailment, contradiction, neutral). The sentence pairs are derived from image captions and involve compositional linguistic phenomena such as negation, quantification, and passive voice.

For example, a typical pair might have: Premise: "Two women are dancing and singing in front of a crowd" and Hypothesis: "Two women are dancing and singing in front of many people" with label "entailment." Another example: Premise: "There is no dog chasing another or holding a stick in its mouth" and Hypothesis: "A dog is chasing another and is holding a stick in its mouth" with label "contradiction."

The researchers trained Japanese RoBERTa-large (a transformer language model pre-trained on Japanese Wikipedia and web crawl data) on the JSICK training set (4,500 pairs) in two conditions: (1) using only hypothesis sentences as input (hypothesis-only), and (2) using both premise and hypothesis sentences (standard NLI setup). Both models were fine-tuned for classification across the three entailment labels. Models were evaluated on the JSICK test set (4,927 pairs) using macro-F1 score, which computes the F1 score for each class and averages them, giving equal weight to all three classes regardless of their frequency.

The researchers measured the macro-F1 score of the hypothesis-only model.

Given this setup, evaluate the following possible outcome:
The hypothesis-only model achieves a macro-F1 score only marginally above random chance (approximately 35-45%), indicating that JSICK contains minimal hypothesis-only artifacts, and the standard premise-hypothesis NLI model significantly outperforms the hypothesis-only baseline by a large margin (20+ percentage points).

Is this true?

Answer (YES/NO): NO